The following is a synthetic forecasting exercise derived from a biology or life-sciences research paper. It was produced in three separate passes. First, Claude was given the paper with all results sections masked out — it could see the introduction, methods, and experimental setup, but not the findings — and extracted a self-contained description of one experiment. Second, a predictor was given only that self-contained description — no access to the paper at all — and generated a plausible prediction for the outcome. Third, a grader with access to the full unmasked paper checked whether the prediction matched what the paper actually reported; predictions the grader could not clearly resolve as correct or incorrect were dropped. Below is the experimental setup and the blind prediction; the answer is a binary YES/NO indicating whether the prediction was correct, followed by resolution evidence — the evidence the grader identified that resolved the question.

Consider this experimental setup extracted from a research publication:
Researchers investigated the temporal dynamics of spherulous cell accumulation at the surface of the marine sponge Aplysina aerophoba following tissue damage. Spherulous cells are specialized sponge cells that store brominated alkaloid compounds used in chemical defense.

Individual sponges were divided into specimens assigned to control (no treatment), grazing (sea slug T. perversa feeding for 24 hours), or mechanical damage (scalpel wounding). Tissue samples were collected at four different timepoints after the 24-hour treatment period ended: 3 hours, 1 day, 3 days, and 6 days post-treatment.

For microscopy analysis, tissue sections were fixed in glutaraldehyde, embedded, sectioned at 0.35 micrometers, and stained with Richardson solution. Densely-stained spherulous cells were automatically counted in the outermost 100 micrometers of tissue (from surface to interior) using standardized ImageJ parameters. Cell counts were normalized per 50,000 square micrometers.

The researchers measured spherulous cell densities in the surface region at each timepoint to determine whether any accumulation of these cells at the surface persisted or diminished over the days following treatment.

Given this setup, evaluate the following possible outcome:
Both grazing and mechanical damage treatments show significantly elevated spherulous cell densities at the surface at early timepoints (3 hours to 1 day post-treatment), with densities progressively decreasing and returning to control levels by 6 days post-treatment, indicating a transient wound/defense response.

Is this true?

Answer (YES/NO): YES